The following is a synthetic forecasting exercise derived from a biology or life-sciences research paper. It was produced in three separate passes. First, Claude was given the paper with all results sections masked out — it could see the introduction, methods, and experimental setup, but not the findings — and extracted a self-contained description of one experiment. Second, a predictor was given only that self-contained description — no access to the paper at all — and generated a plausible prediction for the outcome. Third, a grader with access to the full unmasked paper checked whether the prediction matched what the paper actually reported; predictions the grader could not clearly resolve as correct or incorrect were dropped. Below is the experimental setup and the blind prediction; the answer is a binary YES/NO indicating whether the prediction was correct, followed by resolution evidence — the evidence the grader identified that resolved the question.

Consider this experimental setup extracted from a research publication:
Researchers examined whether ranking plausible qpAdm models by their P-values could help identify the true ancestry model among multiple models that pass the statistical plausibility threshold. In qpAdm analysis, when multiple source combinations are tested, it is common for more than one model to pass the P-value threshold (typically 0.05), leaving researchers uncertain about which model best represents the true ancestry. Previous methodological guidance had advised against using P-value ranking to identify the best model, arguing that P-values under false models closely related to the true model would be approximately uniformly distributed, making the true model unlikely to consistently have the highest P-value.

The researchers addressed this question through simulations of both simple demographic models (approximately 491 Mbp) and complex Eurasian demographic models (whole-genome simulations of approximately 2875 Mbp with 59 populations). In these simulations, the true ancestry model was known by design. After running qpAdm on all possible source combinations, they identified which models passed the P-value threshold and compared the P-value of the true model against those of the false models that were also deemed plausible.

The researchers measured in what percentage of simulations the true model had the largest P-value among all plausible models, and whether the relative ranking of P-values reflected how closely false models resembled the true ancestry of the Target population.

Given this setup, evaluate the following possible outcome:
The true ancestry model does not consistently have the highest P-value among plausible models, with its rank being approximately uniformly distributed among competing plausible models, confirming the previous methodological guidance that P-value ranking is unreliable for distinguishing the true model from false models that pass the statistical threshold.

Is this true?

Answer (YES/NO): NO